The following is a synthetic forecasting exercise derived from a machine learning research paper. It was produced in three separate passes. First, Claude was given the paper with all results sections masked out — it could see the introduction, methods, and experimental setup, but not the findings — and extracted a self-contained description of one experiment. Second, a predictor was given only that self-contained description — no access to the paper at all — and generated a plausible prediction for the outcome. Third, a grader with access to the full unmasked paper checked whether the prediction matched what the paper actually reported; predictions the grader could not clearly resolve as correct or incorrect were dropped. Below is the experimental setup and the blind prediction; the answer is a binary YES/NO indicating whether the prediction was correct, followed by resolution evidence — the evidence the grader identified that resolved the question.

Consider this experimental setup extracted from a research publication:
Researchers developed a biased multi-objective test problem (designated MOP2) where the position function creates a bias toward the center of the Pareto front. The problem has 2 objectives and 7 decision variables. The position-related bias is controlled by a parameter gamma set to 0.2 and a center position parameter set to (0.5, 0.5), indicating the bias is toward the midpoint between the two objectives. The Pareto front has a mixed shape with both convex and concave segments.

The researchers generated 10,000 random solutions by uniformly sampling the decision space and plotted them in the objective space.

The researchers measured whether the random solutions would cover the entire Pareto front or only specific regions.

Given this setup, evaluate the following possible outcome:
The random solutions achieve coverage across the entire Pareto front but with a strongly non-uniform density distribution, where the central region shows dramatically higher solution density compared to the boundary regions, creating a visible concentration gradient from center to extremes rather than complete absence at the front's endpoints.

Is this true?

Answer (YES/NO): NO